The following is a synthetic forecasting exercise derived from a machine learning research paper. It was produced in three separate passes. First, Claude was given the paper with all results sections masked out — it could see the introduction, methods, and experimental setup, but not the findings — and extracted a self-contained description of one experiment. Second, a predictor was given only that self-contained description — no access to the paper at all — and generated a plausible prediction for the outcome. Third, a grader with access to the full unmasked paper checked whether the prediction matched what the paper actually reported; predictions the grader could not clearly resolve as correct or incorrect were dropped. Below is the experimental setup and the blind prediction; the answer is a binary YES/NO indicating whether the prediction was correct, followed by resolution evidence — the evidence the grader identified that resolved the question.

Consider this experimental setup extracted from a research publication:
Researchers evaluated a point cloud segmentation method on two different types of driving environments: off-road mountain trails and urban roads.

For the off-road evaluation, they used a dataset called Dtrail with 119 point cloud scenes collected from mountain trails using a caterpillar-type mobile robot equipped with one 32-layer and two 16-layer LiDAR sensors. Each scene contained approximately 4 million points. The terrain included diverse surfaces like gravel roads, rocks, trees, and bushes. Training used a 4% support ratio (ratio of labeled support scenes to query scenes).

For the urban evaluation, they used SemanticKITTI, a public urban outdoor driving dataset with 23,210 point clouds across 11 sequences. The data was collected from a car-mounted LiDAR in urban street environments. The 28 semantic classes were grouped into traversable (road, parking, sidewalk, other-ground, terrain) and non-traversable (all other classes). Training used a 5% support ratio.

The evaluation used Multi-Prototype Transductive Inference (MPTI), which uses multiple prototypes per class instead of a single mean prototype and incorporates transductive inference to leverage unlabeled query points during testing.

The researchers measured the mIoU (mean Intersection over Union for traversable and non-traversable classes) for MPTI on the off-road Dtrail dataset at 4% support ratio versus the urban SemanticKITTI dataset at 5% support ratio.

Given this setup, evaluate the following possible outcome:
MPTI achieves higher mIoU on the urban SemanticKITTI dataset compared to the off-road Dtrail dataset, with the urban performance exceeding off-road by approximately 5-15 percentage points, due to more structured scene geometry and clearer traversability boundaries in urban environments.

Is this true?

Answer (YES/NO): NO